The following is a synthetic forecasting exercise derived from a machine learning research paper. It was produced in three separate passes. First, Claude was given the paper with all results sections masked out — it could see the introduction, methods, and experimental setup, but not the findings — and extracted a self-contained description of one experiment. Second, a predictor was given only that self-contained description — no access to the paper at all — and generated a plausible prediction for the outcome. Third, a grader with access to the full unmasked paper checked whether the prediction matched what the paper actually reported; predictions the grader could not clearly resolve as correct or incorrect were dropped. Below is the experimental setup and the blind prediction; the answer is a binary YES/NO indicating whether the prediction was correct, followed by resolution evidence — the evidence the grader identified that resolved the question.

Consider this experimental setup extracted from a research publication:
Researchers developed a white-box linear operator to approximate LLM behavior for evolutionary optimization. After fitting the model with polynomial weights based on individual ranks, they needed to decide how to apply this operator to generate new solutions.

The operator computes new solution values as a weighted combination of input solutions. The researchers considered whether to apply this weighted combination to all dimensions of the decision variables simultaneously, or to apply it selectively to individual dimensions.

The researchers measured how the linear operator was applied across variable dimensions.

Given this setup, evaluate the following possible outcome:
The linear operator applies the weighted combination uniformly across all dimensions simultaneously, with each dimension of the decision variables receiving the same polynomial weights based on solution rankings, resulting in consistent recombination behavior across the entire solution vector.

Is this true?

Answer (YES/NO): NO